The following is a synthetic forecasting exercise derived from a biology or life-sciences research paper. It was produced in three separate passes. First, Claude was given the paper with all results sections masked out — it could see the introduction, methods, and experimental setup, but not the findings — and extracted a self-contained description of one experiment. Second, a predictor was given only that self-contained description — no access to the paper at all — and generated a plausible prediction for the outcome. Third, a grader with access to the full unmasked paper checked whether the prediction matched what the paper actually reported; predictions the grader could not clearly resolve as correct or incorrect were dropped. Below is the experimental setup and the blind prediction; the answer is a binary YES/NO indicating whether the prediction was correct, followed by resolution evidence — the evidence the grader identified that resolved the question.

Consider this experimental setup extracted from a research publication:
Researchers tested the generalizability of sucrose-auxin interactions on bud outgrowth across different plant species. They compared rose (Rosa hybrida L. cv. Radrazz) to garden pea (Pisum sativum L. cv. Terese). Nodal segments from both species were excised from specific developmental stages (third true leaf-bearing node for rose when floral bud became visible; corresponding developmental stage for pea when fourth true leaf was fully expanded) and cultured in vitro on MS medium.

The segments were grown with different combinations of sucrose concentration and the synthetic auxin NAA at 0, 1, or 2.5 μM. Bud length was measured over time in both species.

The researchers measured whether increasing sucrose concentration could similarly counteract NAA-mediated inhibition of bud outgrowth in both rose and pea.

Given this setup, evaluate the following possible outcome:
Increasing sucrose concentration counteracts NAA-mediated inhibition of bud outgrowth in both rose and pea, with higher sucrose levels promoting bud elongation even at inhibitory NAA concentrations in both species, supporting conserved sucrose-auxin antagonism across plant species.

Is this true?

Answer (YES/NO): YES